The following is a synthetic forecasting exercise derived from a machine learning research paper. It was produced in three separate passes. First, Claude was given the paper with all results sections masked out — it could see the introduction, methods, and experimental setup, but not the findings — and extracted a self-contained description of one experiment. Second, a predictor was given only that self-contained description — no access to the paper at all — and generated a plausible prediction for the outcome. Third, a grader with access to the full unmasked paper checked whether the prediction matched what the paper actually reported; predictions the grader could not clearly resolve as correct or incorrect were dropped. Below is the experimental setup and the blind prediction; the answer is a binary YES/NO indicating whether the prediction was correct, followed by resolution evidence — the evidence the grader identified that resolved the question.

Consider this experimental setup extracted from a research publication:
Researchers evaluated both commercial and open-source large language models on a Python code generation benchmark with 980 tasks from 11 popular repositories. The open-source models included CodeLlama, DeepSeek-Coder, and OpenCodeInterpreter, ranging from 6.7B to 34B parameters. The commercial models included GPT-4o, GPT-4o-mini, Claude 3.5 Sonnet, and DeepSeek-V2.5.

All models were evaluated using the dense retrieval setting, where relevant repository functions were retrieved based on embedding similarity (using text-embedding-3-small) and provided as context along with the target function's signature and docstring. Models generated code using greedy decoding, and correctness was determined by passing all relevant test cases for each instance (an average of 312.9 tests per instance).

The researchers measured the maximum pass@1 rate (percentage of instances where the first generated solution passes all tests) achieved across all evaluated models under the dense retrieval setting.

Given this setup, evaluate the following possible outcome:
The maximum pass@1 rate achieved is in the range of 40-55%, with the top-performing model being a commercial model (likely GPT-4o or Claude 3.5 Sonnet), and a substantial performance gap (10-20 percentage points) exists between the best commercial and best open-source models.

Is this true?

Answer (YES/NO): NO